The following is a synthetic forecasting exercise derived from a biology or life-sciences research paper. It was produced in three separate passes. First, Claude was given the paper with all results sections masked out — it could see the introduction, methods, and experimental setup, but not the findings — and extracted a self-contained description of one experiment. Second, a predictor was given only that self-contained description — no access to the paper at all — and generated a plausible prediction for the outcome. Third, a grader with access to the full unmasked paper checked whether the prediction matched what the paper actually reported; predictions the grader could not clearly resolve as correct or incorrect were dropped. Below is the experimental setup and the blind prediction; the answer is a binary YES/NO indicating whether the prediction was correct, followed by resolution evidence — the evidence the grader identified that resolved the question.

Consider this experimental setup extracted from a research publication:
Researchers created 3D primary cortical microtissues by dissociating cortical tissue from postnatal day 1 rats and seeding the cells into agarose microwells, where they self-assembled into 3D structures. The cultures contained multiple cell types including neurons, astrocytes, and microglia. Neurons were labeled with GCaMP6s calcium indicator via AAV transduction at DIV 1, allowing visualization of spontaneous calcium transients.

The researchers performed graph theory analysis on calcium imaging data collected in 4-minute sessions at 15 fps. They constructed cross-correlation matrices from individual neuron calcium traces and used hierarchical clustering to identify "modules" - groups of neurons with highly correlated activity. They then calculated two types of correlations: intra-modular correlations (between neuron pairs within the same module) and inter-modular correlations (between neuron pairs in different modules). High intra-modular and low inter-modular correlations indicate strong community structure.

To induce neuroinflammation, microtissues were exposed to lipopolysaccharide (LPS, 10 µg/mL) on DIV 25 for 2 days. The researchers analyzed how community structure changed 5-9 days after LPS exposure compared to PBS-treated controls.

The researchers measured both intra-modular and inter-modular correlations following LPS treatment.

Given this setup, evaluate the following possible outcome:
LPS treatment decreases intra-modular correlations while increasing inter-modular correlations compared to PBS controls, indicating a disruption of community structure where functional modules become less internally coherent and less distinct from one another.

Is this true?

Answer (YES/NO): NO